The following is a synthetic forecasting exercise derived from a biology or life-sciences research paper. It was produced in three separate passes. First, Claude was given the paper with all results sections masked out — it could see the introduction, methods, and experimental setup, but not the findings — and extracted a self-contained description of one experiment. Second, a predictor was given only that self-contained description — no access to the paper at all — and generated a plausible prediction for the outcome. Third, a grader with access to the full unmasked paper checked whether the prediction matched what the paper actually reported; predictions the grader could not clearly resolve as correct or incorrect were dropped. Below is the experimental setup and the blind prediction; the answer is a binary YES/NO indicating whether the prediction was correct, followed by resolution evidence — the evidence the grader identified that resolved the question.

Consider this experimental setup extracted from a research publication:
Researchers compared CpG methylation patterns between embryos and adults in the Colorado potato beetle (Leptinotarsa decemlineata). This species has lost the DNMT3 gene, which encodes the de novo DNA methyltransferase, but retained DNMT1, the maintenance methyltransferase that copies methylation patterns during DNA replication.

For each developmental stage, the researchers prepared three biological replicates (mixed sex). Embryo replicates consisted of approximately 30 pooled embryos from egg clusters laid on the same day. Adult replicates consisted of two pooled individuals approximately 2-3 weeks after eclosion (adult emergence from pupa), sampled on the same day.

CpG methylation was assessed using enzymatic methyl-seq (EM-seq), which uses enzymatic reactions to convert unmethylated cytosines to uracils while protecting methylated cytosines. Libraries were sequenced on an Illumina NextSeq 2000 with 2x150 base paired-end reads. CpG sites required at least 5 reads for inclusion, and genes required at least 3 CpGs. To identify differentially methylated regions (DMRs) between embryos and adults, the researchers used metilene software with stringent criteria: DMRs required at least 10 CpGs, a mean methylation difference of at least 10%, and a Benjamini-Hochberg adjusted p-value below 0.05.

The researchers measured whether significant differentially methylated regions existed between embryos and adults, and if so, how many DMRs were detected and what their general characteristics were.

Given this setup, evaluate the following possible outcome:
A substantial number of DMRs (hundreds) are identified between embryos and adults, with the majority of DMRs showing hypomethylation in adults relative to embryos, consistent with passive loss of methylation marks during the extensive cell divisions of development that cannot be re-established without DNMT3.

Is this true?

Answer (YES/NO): NO